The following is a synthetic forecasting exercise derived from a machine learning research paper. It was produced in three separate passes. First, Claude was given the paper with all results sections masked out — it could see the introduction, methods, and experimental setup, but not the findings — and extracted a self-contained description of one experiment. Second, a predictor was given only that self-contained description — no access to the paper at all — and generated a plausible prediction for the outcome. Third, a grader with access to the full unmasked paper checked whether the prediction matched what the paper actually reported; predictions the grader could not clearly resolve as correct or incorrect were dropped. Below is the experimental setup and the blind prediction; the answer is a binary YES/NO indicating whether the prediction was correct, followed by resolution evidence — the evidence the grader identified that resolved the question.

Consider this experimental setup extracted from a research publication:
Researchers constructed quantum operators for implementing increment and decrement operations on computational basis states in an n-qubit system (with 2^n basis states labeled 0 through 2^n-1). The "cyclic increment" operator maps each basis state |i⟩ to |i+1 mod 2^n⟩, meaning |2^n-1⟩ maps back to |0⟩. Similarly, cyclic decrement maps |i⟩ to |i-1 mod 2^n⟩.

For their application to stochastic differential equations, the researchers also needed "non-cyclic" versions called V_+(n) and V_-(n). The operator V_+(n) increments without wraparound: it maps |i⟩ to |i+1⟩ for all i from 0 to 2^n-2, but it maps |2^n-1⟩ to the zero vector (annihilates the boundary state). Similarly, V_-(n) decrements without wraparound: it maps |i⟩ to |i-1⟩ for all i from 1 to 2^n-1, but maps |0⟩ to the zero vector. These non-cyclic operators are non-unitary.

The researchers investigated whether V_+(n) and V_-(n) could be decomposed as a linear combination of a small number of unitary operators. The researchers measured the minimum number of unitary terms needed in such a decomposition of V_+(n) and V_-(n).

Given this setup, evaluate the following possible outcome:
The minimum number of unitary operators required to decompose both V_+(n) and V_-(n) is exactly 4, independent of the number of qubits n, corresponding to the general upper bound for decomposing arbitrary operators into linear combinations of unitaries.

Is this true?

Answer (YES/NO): NO